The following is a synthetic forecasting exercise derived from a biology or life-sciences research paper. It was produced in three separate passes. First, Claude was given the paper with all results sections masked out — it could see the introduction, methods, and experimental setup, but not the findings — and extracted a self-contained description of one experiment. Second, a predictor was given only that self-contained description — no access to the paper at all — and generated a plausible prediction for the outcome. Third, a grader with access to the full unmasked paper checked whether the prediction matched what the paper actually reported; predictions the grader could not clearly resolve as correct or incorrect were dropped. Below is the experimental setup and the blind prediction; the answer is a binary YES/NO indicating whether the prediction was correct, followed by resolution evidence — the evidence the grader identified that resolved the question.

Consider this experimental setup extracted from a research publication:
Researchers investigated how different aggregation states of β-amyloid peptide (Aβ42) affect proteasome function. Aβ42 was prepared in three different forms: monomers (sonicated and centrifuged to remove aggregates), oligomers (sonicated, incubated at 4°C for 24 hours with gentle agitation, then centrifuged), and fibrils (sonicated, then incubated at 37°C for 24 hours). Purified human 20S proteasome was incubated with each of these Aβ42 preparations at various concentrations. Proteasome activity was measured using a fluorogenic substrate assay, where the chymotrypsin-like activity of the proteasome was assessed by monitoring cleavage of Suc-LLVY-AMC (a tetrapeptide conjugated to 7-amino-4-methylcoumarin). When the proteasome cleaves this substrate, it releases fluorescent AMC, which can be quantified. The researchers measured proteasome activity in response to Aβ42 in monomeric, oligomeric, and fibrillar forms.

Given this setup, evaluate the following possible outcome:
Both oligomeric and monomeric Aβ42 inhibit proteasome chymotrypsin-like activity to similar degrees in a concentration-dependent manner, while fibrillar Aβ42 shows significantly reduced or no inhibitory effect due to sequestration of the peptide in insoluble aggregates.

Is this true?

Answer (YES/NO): NO